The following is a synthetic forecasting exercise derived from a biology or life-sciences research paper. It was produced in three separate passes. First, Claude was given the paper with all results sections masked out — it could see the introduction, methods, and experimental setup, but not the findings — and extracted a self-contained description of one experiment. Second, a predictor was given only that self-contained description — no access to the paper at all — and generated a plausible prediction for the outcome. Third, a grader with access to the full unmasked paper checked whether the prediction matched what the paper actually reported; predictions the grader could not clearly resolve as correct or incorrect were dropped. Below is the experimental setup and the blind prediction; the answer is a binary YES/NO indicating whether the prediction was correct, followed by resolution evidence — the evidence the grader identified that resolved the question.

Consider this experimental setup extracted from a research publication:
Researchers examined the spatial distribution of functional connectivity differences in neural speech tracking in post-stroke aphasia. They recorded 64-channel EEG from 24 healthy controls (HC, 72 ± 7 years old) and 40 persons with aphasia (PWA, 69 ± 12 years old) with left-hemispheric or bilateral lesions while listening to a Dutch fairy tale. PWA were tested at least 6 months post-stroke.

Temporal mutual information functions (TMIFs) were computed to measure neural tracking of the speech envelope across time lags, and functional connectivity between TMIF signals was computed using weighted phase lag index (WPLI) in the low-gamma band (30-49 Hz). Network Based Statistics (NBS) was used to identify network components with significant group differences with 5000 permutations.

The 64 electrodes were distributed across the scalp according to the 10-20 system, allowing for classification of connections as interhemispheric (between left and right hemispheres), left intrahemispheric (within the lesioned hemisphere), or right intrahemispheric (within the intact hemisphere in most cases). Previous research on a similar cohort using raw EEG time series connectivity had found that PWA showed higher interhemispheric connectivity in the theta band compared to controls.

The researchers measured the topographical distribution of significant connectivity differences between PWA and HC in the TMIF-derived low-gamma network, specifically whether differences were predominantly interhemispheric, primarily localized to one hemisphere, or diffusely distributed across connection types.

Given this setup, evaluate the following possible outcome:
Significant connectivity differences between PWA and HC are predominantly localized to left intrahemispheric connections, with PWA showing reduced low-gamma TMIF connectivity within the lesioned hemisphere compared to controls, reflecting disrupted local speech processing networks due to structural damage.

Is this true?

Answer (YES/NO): NO